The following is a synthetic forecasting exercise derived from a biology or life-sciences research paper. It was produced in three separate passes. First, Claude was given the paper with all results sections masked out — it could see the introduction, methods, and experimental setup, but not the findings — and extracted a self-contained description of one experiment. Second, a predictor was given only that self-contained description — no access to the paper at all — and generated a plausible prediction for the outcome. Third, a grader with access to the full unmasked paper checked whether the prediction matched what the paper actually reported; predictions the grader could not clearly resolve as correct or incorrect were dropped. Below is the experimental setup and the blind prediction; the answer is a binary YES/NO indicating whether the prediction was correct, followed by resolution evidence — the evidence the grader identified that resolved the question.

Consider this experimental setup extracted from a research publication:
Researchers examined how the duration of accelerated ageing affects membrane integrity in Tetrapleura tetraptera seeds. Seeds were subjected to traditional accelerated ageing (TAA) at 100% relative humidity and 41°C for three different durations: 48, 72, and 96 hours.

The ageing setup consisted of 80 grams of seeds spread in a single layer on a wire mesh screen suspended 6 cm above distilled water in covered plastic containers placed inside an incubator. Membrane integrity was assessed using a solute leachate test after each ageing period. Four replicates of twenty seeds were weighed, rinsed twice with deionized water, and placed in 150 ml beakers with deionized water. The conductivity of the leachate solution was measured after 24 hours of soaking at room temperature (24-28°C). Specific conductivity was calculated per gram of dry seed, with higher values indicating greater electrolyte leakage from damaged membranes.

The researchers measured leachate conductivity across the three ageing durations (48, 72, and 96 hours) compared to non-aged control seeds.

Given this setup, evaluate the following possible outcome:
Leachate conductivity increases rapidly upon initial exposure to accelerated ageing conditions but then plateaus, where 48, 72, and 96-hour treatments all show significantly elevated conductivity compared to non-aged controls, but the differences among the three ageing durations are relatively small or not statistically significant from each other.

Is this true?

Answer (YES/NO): NO